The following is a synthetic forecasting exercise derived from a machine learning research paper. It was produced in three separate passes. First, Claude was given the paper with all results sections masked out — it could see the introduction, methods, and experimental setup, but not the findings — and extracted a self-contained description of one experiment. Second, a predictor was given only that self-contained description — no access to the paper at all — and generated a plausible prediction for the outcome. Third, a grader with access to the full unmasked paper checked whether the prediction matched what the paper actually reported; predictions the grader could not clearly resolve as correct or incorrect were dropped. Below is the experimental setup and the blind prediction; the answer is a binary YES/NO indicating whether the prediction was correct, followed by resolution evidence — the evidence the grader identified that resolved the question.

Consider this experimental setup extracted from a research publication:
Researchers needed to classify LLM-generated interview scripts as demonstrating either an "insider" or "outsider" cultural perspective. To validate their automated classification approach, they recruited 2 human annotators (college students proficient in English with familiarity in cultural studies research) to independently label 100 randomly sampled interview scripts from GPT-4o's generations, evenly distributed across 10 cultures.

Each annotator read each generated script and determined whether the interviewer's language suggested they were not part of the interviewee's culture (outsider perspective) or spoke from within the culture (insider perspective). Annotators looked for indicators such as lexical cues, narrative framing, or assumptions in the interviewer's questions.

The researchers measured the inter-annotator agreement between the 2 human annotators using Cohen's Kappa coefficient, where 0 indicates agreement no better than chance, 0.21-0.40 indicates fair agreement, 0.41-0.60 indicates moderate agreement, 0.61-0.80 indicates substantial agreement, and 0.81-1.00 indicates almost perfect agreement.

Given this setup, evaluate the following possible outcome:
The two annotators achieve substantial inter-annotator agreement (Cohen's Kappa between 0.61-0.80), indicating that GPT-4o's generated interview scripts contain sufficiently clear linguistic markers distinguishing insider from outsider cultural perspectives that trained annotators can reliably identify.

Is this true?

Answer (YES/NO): NO